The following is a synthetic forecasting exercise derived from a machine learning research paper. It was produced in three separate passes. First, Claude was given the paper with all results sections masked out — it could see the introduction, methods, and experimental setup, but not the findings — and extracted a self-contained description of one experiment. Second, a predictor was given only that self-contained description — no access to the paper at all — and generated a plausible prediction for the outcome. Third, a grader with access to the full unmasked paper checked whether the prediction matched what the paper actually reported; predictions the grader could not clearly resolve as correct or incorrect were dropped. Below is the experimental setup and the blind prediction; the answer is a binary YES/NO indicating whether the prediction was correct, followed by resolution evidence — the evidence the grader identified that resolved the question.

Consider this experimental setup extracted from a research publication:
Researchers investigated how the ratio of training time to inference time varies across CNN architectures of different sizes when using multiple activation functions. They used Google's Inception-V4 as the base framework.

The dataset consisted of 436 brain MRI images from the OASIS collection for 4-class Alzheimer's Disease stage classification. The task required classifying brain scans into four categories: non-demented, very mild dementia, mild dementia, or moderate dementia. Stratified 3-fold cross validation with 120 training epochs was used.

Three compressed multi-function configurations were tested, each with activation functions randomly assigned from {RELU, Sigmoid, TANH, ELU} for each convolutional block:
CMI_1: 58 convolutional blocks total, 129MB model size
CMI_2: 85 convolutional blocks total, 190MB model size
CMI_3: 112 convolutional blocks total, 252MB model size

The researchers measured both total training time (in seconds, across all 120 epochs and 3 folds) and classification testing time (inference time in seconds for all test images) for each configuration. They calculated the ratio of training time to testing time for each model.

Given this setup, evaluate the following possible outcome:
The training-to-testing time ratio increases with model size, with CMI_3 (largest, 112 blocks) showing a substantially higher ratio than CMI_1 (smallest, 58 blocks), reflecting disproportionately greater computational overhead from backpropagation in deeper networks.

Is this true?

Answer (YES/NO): NO